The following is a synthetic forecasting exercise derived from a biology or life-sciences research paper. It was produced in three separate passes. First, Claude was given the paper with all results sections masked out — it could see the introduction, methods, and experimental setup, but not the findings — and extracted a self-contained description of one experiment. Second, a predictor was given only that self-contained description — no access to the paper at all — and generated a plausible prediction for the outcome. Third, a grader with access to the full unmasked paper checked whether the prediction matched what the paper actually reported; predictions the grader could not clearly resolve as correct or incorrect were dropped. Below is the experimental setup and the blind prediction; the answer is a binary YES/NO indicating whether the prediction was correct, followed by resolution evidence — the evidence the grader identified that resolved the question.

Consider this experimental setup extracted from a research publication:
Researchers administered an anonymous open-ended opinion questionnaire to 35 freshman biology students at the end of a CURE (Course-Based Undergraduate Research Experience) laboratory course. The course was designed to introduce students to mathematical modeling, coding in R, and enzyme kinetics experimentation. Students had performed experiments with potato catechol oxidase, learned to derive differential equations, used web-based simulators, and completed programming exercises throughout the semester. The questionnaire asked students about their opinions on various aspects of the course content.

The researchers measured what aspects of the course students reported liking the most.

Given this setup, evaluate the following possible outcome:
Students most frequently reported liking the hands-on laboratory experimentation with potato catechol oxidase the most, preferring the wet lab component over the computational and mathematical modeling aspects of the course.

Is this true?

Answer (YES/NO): YES